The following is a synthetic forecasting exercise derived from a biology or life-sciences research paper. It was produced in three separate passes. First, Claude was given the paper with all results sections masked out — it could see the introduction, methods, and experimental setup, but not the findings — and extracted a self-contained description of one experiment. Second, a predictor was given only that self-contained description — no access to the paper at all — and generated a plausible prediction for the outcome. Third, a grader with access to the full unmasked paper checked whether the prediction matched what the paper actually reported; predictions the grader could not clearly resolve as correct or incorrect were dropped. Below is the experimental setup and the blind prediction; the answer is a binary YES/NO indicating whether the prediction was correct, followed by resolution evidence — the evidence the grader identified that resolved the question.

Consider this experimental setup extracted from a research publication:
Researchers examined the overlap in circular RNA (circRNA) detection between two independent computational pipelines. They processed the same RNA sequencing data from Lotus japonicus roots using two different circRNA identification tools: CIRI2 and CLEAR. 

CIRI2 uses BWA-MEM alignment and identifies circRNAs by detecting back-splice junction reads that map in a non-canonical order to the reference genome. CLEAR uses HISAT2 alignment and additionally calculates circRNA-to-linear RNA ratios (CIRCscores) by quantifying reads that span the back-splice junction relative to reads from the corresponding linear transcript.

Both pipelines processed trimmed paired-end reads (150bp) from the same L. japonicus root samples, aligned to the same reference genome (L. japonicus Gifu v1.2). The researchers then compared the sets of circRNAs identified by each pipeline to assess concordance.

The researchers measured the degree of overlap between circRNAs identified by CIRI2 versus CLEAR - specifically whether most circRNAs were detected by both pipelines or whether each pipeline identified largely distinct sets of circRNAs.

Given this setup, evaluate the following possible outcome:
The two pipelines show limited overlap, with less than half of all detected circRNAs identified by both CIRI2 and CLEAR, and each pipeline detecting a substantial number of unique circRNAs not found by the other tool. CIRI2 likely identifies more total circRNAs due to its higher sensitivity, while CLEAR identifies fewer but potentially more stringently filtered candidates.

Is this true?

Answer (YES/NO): NO